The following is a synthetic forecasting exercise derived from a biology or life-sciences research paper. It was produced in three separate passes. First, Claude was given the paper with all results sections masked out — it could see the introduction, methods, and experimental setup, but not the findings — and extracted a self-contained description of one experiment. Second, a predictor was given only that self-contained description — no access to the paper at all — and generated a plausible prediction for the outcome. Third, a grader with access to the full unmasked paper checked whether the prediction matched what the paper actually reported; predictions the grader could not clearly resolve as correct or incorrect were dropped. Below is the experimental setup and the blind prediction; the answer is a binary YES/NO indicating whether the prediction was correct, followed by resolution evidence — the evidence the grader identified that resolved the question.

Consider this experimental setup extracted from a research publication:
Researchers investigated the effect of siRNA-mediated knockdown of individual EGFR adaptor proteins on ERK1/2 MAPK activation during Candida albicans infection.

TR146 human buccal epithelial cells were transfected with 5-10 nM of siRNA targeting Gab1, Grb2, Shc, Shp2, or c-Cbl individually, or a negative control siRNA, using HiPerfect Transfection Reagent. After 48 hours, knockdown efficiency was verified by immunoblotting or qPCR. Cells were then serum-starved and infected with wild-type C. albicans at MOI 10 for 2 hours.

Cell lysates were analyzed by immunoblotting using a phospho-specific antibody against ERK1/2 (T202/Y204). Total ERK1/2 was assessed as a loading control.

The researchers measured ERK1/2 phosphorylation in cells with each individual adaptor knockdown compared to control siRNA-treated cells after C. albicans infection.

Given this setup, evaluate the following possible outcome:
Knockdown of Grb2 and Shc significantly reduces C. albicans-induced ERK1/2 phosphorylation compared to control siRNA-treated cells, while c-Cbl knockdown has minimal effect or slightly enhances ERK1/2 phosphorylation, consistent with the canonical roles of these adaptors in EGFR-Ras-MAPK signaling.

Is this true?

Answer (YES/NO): NO